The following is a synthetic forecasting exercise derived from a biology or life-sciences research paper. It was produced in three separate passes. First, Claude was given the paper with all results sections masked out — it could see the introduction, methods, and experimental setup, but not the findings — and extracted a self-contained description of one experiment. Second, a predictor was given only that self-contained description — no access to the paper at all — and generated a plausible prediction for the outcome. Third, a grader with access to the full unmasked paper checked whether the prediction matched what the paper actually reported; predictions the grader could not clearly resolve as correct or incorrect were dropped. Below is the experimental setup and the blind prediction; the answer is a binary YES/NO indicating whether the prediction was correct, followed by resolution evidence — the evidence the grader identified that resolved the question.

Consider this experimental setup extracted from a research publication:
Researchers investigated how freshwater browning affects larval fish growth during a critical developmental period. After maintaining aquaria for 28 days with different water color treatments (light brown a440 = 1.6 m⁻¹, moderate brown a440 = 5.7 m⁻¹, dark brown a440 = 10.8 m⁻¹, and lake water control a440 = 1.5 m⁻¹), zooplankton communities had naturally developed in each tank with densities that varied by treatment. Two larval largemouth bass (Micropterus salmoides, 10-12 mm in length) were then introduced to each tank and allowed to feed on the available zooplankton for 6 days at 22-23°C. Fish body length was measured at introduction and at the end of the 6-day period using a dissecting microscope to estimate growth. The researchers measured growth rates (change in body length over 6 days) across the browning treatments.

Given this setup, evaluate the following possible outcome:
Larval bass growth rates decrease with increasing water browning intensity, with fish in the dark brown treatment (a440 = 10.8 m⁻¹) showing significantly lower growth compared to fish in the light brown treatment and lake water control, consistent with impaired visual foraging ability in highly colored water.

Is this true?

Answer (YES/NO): NO